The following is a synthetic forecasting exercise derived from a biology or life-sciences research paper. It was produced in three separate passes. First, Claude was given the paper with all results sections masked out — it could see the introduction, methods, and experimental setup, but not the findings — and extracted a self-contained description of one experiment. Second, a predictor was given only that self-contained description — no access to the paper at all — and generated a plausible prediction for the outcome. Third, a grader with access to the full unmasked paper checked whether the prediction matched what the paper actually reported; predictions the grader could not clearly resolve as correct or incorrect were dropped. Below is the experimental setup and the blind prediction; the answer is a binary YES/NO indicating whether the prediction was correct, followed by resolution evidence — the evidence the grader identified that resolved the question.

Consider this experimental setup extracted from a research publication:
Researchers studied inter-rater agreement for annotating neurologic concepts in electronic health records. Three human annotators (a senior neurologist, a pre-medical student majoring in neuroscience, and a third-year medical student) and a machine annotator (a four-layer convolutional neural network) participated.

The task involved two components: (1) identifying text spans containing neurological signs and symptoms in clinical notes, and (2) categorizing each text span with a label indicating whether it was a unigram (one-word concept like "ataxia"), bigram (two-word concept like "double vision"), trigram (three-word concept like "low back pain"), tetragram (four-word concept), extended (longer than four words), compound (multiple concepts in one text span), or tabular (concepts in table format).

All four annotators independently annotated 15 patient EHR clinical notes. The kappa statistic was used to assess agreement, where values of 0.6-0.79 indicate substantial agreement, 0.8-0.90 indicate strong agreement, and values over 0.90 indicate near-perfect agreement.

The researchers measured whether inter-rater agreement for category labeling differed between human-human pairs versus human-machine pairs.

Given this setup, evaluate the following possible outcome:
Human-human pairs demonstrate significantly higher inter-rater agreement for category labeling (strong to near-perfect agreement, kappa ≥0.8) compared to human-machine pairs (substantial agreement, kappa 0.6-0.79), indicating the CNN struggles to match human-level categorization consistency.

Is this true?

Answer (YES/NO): NO